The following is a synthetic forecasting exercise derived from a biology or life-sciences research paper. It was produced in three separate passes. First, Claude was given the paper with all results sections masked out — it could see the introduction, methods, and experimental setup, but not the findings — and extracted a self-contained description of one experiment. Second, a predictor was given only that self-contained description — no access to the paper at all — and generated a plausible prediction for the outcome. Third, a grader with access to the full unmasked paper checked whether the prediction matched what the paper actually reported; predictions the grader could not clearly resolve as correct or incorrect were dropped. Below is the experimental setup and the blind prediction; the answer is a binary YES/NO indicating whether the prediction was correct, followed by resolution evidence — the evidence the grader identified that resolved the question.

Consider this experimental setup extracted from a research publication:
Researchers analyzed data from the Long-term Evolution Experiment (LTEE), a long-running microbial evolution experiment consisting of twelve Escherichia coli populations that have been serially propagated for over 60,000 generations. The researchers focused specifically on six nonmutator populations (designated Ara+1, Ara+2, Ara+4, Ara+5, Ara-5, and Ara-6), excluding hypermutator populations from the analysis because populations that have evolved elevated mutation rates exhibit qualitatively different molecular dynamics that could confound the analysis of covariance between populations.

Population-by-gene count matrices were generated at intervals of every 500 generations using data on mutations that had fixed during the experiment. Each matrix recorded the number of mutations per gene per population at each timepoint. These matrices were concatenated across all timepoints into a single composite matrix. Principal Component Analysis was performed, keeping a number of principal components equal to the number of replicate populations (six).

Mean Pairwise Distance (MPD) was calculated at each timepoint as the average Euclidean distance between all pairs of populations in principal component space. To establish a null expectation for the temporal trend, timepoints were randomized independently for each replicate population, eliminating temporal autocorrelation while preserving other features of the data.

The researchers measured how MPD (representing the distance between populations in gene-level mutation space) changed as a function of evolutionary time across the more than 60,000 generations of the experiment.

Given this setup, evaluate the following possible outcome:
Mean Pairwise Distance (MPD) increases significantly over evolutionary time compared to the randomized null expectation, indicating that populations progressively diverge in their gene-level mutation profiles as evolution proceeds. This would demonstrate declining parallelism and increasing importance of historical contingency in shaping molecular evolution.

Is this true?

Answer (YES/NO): NO